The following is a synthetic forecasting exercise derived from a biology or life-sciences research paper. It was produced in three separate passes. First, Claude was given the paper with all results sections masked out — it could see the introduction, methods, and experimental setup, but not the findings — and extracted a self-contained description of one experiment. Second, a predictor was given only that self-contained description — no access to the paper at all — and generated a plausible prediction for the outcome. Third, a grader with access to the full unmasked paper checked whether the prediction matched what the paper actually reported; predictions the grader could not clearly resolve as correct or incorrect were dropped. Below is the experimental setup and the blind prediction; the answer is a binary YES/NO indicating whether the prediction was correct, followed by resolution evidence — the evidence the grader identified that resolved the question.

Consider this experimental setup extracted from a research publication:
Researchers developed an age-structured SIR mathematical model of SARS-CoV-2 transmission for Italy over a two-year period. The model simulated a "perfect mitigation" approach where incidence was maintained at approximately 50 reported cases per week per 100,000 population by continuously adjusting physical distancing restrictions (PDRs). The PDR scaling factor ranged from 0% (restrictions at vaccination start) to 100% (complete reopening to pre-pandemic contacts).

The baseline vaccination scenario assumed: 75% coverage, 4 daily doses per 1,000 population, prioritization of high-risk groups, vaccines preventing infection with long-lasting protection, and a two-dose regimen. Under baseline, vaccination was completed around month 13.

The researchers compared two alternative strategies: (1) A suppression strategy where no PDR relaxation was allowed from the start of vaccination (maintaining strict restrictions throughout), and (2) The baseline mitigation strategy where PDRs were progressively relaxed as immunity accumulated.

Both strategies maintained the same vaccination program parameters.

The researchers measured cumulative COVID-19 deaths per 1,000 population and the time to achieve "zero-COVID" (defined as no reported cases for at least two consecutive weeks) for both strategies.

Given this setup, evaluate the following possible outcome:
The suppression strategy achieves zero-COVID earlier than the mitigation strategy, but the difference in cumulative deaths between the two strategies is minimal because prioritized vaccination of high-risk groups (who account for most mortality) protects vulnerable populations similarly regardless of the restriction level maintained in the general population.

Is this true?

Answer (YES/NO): NO